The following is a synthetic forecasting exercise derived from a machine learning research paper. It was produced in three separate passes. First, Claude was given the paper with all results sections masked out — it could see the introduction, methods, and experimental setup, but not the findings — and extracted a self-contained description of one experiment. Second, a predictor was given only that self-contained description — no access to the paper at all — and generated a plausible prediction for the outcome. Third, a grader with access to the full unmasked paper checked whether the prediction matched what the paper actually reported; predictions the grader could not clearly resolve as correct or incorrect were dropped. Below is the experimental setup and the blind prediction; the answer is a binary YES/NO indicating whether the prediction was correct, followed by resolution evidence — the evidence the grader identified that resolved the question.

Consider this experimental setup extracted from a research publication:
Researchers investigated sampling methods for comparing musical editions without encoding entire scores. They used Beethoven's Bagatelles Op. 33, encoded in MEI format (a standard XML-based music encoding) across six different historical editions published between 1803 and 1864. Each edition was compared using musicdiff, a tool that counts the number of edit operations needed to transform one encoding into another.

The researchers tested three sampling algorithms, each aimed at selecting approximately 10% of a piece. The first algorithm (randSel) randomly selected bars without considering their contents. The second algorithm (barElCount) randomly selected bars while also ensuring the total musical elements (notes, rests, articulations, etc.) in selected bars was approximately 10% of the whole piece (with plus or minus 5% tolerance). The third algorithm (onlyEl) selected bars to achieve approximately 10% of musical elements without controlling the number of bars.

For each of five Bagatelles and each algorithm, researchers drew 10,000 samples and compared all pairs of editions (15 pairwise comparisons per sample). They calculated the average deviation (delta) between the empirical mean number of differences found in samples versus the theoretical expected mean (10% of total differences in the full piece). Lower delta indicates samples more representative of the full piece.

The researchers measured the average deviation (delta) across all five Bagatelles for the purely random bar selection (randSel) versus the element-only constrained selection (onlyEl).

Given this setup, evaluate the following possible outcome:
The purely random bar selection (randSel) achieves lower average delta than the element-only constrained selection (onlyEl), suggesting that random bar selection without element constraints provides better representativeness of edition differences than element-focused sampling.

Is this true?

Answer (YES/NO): YES